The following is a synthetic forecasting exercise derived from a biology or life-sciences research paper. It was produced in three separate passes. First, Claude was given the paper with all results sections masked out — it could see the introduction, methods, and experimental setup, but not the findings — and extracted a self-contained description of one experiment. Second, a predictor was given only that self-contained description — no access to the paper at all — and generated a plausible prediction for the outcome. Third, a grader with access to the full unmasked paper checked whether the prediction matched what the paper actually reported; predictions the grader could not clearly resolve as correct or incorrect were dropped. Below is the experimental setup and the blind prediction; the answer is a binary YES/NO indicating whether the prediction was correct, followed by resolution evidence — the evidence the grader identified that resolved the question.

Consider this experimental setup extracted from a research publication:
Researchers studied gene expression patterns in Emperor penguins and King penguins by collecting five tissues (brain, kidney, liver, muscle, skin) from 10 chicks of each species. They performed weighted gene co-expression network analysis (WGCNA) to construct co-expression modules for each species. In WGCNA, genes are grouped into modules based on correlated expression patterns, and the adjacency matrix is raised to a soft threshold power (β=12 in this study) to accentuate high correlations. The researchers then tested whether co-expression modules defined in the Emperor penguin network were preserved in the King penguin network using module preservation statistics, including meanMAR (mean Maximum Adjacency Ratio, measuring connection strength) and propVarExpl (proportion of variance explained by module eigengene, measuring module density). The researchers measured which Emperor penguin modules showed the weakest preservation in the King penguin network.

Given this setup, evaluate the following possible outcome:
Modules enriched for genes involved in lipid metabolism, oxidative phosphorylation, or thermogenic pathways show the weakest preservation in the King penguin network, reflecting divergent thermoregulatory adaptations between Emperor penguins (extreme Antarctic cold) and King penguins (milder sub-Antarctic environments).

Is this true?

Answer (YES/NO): NO